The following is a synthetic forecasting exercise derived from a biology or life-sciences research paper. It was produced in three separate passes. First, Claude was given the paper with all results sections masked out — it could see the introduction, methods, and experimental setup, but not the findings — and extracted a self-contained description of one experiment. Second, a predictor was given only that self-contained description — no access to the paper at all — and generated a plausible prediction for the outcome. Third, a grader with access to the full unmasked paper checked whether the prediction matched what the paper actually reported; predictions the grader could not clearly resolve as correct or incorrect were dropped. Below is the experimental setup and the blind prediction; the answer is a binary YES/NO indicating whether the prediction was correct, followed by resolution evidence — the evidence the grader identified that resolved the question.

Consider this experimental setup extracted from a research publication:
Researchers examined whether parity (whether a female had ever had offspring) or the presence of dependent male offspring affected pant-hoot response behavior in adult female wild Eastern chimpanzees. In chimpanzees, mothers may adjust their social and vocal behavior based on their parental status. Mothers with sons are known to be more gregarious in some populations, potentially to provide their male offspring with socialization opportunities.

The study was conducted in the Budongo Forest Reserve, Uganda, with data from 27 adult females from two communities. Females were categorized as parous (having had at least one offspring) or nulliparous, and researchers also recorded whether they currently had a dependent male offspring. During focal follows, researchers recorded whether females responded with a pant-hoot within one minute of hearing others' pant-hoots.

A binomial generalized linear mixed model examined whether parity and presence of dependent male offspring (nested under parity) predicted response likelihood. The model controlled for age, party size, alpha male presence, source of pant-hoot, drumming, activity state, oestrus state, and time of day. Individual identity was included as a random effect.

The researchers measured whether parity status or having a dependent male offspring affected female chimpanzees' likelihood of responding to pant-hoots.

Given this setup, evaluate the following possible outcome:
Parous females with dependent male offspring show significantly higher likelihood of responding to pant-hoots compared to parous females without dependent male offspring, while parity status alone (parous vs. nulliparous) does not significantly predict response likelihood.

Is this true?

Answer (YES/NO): NO